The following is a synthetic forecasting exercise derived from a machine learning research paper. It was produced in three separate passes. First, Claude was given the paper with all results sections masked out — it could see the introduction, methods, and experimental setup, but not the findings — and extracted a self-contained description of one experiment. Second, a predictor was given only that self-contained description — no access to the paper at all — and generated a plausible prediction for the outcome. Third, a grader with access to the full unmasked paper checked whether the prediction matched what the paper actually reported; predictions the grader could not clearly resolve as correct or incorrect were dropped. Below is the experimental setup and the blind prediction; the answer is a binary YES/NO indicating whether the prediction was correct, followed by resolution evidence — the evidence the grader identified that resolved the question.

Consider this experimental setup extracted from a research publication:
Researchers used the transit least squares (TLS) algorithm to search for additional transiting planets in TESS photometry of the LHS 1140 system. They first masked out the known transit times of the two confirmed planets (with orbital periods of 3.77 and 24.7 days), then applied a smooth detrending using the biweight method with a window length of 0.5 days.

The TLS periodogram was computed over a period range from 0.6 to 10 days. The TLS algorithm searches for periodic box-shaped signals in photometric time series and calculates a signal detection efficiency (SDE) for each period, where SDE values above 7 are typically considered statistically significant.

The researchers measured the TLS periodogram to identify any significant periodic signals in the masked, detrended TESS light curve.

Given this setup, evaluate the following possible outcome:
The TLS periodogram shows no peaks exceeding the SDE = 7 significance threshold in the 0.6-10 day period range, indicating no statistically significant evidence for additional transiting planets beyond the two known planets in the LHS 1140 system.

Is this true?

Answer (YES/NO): YES